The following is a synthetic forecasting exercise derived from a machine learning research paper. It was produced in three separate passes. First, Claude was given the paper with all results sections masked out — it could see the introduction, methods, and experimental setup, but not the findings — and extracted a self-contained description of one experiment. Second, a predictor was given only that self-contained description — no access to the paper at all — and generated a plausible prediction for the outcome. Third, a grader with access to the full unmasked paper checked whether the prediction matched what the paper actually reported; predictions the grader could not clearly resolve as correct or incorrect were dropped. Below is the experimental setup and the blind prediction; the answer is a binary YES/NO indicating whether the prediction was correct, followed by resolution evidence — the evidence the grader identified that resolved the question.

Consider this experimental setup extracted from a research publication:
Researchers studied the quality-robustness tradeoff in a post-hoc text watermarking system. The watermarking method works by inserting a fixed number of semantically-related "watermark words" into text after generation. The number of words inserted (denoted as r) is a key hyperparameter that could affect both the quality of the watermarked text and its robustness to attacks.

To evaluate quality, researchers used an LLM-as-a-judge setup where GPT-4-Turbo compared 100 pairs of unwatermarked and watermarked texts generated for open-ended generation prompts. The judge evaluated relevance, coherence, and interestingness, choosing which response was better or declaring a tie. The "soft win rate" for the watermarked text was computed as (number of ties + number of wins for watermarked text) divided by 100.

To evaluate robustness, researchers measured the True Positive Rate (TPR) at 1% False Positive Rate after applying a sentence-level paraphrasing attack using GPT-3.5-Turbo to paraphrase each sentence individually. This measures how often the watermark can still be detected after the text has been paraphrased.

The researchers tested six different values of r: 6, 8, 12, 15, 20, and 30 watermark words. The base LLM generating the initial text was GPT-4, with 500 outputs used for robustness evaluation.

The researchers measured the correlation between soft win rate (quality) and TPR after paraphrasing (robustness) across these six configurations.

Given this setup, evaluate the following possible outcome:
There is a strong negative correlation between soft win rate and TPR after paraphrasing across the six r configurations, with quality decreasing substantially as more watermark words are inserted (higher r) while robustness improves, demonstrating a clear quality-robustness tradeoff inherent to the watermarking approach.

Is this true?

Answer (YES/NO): YES